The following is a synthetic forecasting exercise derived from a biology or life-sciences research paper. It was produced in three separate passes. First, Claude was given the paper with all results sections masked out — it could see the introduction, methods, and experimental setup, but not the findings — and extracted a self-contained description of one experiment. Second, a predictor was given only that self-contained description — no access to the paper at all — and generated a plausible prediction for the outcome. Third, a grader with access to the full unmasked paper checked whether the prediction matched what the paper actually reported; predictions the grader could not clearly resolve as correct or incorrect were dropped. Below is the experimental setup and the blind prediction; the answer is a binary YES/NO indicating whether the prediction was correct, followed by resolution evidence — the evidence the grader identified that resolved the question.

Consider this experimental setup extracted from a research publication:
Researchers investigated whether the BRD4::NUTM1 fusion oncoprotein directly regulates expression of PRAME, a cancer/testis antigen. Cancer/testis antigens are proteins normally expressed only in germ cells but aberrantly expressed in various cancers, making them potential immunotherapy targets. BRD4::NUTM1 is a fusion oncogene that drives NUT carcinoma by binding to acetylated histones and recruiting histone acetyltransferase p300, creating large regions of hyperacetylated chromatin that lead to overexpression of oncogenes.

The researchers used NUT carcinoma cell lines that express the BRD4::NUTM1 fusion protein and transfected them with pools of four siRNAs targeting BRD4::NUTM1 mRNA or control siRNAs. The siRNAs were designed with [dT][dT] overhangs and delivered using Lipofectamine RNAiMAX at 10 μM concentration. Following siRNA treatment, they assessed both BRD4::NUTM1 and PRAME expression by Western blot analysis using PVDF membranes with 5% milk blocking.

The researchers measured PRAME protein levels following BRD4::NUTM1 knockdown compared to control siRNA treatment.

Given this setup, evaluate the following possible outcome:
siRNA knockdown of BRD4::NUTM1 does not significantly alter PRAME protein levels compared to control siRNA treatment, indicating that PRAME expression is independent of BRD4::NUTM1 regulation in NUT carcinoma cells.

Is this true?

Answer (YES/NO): NO